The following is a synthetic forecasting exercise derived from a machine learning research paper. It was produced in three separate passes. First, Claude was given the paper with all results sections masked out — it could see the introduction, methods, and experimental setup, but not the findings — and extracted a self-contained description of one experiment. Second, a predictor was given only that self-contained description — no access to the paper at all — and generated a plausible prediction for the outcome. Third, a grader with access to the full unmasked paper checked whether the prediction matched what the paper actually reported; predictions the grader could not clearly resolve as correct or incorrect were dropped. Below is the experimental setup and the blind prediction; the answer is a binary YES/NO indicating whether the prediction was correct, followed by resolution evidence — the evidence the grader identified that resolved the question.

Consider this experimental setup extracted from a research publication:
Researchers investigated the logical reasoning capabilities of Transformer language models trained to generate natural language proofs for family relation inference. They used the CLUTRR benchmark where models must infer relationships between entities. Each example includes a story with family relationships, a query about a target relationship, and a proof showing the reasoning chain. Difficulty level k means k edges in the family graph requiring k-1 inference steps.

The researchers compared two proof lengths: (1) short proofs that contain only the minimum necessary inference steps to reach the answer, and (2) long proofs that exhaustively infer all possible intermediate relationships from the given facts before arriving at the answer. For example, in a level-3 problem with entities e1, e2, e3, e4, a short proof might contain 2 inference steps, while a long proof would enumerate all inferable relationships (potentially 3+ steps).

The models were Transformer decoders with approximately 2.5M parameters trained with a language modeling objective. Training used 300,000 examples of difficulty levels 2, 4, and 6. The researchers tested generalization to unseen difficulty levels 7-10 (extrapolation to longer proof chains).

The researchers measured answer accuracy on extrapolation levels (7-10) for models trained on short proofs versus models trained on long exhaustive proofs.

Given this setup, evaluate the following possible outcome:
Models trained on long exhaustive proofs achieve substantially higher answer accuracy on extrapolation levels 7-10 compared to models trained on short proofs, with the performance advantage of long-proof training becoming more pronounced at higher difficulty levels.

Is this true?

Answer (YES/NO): NO